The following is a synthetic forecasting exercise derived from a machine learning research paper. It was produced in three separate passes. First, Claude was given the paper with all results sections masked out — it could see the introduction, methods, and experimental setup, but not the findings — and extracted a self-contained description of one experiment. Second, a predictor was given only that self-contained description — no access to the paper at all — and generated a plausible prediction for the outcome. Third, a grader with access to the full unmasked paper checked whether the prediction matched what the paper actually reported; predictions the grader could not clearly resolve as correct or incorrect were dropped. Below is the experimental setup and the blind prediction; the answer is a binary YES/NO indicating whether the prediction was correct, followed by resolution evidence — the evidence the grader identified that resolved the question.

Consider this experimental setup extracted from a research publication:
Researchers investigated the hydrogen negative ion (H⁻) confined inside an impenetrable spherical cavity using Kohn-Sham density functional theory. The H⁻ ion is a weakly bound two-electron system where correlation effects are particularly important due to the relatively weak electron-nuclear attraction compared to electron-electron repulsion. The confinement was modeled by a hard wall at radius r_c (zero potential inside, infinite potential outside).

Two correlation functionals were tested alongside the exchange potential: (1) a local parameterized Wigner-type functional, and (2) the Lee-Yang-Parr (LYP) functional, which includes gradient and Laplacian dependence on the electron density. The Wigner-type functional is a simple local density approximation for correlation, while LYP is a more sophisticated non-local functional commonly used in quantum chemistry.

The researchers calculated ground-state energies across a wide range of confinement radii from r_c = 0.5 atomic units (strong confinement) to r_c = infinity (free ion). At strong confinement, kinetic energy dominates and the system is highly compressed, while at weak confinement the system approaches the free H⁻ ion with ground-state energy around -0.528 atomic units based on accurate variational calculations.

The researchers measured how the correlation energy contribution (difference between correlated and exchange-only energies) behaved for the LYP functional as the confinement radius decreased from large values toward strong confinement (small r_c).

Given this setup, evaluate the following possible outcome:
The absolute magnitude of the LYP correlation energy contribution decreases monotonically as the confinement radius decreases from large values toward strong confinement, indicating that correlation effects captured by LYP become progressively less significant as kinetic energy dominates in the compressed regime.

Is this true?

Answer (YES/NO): NO